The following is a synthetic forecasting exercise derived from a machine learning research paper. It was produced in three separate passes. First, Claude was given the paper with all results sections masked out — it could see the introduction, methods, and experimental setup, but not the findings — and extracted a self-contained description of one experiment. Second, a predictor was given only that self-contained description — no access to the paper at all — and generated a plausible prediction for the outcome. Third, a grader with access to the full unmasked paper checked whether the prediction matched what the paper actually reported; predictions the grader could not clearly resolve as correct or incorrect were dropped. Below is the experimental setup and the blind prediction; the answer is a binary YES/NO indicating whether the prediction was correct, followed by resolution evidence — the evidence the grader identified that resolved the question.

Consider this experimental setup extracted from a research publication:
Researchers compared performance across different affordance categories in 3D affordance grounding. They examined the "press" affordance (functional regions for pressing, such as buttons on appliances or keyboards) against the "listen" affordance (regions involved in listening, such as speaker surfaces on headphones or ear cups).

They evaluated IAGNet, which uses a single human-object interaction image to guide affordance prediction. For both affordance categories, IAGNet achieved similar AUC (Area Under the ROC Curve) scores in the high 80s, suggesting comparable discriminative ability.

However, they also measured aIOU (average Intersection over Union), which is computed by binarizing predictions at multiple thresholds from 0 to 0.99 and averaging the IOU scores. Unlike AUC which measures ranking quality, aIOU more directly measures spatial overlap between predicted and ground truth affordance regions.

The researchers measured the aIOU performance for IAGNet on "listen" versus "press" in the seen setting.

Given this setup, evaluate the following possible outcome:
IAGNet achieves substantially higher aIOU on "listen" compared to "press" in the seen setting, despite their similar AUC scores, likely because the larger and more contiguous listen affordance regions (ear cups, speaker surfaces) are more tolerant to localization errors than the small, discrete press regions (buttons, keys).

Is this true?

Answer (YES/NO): YES